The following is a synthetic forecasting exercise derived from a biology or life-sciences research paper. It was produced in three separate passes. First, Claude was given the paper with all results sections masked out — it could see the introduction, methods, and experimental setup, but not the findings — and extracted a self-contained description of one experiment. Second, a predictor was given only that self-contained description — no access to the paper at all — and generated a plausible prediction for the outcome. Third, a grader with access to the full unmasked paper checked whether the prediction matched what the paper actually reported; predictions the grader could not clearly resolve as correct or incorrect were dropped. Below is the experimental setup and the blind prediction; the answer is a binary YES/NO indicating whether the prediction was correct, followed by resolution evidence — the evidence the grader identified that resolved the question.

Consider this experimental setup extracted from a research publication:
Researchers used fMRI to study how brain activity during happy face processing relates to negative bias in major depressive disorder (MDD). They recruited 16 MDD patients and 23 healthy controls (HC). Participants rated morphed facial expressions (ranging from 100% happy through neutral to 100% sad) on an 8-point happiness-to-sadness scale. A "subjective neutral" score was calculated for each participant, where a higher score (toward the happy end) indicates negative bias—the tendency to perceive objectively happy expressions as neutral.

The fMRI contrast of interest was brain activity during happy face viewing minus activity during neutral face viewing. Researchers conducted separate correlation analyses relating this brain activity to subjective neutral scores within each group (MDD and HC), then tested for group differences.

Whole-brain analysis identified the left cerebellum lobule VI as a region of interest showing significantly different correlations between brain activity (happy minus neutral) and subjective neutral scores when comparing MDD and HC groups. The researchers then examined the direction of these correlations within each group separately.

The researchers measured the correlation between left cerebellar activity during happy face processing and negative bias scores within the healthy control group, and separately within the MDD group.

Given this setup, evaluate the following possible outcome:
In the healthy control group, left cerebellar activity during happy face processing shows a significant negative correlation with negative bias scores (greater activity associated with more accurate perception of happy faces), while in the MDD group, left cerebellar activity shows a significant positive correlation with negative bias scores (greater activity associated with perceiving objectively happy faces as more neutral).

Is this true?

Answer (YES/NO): YES